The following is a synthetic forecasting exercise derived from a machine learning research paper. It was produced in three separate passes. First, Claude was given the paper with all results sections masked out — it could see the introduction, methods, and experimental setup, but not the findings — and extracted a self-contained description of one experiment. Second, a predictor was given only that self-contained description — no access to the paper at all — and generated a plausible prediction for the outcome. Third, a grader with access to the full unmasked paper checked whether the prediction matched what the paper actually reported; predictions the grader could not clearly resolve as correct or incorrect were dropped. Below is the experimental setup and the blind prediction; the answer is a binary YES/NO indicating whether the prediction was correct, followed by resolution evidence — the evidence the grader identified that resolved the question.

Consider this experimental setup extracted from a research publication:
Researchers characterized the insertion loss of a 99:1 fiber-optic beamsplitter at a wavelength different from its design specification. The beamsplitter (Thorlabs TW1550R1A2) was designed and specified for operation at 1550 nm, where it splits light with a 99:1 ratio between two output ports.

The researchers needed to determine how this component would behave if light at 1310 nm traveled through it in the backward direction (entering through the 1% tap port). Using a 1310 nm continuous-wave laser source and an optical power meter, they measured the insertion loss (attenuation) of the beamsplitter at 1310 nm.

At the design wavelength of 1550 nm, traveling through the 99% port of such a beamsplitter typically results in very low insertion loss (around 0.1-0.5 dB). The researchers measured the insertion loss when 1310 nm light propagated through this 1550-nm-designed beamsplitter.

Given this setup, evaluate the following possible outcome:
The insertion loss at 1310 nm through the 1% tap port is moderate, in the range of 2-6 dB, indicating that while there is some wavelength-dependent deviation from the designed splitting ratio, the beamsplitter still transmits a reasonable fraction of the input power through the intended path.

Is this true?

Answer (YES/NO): NO